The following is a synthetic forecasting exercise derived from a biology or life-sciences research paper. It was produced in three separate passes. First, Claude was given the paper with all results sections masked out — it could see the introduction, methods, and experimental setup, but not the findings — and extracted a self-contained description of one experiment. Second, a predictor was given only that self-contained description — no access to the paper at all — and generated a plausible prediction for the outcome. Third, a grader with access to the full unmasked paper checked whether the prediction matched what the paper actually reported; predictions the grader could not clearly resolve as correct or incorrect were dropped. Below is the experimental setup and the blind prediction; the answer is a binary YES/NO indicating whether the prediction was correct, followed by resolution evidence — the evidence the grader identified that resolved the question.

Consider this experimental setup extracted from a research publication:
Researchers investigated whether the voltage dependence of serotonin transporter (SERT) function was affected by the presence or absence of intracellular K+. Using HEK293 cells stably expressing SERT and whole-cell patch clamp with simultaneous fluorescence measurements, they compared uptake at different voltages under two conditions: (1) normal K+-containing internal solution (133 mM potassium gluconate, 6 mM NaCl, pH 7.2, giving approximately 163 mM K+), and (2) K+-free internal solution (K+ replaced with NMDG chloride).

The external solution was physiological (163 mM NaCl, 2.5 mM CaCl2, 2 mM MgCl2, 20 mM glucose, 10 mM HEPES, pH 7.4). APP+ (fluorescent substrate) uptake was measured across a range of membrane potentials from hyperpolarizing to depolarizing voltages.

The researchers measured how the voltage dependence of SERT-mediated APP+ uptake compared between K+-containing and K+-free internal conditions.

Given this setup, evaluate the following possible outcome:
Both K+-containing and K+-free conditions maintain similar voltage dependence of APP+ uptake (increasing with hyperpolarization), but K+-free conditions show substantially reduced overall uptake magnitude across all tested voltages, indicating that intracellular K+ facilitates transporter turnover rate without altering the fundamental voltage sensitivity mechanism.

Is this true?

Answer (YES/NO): NO